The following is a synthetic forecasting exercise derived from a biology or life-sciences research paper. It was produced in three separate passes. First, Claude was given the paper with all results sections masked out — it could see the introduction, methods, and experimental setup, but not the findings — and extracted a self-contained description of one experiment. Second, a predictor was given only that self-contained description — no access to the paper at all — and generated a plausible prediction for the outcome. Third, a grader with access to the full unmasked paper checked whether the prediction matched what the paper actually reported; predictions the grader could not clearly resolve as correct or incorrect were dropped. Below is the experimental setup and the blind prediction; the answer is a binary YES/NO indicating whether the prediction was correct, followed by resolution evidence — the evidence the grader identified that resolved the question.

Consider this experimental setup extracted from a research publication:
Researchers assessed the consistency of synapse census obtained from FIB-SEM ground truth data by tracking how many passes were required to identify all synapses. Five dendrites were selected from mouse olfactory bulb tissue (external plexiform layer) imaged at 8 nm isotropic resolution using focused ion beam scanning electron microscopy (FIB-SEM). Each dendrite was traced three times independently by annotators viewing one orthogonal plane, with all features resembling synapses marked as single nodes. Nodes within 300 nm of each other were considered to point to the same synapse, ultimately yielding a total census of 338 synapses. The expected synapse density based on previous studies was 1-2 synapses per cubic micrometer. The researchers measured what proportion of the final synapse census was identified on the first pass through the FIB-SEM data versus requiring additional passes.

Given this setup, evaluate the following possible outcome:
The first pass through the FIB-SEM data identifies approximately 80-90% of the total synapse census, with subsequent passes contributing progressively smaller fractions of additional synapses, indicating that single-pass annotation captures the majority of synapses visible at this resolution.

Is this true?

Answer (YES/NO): YES